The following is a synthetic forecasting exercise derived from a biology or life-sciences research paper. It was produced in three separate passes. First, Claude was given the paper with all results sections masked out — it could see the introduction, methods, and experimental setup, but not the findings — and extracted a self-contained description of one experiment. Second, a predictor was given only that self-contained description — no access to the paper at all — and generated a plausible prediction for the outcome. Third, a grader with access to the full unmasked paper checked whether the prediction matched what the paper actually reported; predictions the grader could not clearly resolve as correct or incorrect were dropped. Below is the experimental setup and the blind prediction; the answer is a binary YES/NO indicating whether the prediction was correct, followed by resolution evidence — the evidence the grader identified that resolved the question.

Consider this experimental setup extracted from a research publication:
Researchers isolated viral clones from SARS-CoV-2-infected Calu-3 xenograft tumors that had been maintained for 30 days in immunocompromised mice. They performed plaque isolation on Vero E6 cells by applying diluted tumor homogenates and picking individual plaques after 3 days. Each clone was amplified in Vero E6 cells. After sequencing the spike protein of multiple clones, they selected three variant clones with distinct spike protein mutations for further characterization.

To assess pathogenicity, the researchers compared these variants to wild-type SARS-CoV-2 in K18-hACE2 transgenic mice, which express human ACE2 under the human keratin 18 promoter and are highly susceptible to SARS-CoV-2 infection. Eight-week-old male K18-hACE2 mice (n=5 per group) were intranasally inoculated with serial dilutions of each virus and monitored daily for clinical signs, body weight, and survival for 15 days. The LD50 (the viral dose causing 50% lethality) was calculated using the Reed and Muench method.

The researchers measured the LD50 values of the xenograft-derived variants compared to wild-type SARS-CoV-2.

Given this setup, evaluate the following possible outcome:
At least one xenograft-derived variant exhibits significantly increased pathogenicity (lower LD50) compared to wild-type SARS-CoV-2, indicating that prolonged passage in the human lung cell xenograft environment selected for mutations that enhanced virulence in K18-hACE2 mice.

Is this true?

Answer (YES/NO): NO